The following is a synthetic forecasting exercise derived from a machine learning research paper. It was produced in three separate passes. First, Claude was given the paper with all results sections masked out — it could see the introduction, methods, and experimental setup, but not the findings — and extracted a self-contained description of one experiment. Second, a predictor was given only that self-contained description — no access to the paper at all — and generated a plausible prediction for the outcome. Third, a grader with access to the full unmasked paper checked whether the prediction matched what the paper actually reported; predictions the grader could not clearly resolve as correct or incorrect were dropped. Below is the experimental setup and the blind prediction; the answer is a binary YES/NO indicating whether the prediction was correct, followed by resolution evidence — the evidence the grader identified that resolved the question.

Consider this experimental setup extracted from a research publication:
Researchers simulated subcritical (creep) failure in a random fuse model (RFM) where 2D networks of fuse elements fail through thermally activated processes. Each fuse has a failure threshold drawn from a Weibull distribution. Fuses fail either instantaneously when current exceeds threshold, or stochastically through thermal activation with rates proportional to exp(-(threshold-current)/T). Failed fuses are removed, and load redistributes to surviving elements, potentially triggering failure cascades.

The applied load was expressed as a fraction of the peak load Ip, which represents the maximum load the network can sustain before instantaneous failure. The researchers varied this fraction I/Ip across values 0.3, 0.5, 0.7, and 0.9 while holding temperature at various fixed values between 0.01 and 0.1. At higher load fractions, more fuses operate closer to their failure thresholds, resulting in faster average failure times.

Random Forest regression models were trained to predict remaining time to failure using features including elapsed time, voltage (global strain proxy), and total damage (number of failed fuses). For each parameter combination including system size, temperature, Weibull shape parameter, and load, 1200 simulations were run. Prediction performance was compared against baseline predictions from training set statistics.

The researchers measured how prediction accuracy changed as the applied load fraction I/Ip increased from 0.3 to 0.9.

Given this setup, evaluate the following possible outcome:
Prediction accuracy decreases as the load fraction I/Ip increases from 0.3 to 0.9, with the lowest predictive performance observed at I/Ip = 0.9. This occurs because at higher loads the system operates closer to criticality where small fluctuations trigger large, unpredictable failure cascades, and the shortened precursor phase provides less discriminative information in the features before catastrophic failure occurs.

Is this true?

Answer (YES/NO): YES